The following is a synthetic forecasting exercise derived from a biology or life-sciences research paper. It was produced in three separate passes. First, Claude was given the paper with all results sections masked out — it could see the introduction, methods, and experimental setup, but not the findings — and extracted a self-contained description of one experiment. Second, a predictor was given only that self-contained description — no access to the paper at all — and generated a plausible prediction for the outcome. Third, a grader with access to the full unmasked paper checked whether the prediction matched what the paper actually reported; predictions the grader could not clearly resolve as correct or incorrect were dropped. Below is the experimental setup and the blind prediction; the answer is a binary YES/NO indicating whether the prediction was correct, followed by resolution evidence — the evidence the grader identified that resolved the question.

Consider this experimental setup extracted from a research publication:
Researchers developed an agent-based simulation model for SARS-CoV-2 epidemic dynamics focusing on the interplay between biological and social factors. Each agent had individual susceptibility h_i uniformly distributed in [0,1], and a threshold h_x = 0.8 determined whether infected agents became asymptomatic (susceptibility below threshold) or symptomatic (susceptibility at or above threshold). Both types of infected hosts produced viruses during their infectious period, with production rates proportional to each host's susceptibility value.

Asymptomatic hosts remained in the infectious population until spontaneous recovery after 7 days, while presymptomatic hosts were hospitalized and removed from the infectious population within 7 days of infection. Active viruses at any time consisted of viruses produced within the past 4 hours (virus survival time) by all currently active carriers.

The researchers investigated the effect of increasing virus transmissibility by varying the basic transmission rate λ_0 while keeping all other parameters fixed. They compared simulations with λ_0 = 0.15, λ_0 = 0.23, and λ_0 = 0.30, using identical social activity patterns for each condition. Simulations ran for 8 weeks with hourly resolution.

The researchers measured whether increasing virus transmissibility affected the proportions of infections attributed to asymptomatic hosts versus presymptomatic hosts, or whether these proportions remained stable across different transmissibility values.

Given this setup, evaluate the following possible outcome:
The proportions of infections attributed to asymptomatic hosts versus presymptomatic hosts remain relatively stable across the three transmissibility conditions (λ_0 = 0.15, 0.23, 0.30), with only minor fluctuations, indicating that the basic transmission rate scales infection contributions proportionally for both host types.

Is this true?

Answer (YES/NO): NO